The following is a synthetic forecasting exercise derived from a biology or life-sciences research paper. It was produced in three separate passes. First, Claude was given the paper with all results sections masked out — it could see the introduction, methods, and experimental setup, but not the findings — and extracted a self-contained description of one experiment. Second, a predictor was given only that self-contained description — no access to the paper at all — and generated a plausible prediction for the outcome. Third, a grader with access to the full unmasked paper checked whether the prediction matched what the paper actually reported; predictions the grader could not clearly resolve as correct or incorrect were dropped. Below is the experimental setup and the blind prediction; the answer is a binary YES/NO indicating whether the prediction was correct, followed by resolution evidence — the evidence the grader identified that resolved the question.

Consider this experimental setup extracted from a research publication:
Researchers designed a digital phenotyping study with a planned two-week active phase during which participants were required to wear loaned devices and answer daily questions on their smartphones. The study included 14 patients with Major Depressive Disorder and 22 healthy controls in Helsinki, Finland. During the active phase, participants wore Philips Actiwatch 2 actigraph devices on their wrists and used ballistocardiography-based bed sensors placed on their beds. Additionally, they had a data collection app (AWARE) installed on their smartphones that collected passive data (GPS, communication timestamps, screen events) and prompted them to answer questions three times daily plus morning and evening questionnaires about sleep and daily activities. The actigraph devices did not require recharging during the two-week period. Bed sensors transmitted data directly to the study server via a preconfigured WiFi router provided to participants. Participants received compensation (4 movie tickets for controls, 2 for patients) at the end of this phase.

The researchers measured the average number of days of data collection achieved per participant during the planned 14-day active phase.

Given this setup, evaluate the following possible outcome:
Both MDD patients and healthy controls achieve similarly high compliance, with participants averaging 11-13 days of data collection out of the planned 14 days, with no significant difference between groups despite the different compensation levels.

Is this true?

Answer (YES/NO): NO